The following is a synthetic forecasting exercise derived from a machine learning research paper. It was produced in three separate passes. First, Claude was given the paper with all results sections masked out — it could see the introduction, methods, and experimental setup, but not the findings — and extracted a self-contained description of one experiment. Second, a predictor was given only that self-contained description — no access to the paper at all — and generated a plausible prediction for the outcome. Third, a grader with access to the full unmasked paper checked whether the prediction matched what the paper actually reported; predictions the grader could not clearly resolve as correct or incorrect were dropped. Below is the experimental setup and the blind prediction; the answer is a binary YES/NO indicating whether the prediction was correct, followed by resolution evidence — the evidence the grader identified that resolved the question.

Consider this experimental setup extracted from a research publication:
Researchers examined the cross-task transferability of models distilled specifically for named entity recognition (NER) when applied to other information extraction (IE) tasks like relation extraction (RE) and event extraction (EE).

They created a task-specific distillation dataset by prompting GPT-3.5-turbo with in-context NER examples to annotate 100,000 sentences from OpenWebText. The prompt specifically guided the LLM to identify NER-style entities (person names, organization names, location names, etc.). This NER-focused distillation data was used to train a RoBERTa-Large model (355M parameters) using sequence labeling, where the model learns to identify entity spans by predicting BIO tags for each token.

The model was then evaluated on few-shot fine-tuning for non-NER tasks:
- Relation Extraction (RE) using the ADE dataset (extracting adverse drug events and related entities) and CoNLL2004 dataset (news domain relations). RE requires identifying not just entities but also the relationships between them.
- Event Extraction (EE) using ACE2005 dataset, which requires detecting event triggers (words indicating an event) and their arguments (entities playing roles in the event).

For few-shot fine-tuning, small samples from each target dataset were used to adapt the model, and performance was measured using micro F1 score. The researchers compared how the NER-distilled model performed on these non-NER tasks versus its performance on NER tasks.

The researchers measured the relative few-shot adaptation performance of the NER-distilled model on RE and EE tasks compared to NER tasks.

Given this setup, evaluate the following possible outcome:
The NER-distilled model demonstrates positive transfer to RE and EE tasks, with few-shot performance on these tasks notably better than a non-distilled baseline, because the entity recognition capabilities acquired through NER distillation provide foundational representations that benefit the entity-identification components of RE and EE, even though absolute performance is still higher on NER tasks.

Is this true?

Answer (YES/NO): NO